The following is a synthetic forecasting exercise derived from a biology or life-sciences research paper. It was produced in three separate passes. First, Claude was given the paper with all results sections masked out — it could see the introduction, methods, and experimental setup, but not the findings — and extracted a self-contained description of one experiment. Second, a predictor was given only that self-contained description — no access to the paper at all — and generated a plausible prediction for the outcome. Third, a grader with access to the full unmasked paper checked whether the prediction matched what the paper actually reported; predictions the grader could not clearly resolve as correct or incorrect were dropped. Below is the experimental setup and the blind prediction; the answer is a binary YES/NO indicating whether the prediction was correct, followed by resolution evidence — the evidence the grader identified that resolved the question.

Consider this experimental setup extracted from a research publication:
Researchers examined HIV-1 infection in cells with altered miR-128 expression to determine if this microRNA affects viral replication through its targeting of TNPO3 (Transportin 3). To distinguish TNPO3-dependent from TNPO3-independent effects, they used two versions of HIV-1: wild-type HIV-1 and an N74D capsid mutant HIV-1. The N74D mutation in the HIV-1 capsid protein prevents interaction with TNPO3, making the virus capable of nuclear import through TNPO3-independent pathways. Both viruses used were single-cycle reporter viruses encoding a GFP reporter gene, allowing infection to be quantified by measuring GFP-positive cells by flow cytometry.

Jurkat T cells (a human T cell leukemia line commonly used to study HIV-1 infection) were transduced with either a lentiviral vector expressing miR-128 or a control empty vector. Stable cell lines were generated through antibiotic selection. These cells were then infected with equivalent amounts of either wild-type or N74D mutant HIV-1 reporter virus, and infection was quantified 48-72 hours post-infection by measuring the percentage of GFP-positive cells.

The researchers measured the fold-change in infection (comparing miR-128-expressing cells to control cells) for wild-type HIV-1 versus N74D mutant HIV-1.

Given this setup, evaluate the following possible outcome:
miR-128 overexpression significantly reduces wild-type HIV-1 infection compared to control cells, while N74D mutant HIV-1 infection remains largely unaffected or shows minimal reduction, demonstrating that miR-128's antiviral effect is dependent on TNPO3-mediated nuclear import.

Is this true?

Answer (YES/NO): NO